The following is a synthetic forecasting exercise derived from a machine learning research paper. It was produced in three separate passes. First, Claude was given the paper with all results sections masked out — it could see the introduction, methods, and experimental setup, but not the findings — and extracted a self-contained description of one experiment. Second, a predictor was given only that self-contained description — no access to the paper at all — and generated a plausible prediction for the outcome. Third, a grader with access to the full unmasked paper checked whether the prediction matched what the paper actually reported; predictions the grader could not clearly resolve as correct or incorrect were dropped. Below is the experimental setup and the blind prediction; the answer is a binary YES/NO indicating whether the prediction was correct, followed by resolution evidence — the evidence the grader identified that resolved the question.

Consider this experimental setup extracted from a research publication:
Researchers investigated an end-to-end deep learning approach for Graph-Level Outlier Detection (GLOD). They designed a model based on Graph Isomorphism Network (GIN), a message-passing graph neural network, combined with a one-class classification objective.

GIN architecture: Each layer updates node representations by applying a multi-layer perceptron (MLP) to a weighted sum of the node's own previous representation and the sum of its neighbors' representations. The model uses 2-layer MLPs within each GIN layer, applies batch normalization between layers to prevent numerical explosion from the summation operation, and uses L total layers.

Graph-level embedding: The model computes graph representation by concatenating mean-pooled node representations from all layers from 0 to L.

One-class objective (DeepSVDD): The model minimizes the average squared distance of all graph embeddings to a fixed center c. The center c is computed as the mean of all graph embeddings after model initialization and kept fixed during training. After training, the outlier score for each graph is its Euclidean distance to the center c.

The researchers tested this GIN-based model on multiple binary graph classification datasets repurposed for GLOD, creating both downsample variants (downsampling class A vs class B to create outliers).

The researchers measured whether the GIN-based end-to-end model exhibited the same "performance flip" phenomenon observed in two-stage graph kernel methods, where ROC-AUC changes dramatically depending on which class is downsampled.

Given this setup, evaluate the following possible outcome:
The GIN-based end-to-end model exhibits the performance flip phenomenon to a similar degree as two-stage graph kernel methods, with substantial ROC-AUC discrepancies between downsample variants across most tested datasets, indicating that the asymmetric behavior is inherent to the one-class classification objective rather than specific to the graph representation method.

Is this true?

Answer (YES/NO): NO